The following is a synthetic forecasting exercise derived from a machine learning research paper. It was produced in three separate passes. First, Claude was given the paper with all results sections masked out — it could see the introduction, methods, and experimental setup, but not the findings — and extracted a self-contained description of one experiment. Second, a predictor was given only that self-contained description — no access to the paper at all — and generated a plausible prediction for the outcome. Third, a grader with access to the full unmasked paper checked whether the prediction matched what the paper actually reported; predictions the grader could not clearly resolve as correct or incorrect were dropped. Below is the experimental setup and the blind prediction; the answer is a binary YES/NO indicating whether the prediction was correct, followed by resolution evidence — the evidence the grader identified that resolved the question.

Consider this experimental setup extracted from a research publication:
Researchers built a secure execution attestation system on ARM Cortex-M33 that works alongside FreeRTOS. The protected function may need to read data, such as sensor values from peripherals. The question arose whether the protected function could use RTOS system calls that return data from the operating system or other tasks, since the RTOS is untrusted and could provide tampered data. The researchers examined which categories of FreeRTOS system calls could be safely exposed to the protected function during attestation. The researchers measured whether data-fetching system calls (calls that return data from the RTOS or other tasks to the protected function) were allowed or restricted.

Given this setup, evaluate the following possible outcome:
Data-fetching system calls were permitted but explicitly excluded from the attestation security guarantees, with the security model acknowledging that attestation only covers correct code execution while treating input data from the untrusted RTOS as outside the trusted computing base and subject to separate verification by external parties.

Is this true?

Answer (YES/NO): NO